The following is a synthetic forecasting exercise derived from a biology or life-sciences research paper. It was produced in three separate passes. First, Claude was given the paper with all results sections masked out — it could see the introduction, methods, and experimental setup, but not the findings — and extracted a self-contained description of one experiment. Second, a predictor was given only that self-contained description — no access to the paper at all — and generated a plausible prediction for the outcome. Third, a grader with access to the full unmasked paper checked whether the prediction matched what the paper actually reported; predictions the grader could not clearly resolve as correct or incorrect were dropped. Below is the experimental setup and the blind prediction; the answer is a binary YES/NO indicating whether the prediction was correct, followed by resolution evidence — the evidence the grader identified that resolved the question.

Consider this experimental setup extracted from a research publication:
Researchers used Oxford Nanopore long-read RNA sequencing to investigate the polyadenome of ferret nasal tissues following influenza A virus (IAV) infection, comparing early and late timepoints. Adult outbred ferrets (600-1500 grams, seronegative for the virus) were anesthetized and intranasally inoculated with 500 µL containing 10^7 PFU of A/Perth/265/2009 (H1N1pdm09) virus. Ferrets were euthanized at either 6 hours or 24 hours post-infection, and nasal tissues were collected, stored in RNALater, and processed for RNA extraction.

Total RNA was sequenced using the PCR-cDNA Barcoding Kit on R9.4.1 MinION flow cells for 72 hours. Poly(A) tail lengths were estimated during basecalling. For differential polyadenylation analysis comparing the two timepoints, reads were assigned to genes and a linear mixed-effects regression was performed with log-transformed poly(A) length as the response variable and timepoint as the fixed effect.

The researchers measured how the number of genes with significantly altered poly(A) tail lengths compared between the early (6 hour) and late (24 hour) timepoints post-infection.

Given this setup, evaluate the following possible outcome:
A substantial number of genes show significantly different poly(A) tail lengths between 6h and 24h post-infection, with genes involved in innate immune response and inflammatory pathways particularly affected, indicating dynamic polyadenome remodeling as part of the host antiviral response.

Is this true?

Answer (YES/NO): NO